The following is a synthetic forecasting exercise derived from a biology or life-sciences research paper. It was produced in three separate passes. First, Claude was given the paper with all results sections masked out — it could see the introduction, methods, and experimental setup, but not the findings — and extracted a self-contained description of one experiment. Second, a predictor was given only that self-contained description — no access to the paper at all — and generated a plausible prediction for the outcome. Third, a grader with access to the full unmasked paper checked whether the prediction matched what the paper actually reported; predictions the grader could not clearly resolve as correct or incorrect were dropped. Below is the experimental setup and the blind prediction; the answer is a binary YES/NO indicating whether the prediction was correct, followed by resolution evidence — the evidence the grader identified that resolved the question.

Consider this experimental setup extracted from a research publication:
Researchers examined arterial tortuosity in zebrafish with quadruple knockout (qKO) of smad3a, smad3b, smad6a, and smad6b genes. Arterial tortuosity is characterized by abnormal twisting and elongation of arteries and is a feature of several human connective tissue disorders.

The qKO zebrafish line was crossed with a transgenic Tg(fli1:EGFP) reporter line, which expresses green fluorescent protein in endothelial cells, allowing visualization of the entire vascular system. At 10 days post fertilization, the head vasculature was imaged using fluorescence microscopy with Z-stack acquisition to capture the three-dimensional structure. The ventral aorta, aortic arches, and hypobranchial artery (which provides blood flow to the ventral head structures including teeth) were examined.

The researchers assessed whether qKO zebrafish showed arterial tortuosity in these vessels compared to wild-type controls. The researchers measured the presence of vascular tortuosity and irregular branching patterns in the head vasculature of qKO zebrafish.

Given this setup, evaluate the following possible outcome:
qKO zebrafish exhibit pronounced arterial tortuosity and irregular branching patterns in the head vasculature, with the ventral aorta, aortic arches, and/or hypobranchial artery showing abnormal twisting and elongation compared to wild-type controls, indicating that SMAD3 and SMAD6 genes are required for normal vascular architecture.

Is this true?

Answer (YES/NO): YES